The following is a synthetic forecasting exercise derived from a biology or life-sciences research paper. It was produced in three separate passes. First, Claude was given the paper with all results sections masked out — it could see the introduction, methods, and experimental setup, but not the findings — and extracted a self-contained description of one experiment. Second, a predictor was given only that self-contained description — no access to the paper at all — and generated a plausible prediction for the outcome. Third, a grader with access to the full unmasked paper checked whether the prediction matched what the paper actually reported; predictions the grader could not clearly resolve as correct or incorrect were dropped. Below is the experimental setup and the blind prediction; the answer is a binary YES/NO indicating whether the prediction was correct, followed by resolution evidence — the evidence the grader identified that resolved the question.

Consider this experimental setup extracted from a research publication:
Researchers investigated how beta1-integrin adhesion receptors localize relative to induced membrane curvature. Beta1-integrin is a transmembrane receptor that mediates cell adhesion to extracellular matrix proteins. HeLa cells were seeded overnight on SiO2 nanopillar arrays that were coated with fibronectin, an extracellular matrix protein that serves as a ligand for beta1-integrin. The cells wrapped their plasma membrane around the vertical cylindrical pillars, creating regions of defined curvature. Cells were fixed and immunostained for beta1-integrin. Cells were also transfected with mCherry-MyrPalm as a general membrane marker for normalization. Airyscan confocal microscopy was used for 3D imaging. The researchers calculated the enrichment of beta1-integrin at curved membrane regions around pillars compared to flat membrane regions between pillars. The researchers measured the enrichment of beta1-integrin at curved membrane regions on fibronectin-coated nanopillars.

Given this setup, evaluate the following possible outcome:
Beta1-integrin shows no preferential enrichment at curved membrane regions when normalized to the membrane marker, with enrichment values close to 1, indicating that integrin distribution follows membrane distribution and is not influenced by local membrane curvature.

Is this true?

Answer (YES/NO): NO